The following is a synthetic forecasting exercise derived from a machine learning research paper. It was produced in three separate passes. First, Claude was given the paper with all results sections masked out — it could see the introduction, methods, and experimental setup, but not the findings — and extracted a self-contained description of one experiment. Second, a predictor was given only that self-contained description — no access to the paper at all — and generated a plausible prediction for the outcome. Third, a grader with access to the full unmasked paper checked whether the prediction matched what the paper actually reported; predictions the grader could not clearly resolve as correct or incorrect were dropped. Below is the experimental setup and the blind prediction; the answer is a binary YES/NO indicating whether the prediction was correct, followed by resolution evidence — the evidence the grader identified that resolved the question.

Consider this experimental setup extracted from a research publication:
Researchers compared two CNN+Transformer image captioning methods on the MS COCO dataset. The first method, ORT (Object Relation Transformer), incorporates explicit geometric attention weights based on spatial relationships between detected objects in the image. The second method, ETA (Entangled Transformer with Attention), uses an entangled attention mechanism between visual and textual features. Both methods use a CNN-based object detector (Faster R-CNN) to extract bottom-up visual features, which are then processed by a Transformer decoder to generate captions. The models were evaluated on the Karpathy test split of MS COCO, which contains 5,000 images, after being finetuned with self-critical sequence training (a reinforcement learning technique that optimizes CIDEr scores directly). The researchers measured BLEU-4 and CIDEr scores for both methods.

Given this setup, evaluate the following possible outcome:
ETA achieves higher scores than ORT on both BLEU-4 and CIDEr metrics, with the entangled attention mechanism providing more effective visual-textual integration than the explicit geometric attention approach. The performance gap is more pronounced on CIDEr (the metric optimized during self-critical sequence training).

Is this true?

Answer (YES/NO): NO